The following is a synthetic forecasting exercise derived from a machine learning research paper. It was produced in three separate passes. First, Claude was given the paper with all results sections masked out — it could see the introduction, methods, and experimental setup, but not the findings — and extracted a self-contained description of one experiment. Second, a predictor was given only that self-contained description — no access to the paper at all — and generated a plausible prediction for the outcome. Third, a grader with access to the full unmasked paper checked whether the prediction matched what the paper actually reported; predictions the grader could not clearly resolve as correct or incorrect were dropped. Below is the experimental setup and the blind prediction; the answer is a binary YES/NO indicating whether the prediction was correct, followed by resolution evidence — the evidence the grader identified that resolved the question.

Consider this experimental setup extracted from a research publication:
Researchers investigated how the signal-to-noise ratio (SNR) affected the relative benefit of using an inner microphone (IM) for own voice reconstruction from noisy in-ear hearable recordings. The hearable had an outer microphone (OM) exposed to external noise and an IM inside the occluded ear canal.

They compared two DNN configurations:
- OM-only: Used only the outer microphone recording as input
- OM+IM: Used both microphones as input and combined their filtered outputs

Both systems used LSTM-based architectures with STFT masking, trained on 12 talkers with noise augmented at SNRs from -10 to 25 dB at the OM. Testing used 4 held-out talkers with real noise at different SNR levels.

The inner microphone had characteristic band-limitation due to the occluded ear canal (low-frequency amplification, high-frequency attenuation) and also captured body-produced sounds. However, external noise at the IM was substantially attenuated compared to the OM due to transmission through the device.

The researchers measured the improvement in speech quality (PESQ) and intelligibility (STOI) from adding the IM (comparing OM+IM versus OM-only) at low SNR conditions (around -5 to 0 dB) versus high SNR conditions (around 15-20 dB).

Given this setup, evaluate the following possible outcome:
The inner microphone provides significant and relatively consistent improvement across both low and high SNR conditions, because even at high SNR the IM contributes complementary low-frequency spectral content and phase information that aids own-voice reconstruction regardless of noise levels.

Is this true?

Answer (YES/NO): NO